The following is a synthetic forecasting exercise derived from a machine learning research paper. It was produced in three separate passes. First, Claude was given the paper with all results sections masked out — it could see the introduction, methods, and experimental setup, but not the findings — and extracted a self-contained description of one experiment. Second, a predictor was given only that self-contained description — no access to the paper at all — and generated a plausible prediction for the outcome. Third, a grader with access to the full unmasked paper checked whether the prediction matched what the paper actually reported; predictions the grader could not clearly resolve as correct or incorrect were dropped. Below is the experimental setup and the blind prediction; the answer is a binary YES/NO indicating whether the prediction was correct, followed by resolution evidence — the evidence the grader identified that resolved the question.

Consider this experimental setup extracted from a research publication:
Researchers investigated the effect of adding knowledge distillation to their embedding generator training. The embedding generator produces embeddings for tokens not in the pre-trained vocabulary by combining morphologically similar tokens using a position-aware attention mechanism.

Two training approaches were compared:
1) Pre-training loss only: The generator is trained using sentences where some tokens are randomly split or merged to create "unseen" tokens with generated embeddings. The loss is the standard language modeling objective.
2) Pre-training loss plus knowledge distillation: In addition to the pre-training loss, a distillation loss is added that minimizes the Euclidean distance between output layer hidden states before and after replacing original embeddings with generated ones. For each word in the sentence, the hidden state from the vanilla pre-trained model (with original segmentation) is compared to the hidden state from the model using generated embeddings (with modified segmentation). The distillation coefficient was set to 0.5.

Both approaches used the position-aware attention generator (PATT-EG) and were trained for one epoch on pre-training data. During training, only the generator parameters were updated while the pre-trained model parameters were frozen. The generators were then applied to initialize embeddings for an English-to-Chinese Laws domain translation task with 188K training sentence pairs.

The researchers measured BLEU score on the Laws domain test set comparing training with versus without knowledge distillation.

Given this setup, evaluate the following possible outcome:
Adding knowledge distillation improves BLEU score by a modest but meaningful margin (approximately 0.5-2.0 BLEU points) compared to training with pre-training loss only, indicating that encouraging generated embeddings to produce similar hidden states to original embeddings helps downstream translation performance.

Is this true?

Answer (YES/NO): NO